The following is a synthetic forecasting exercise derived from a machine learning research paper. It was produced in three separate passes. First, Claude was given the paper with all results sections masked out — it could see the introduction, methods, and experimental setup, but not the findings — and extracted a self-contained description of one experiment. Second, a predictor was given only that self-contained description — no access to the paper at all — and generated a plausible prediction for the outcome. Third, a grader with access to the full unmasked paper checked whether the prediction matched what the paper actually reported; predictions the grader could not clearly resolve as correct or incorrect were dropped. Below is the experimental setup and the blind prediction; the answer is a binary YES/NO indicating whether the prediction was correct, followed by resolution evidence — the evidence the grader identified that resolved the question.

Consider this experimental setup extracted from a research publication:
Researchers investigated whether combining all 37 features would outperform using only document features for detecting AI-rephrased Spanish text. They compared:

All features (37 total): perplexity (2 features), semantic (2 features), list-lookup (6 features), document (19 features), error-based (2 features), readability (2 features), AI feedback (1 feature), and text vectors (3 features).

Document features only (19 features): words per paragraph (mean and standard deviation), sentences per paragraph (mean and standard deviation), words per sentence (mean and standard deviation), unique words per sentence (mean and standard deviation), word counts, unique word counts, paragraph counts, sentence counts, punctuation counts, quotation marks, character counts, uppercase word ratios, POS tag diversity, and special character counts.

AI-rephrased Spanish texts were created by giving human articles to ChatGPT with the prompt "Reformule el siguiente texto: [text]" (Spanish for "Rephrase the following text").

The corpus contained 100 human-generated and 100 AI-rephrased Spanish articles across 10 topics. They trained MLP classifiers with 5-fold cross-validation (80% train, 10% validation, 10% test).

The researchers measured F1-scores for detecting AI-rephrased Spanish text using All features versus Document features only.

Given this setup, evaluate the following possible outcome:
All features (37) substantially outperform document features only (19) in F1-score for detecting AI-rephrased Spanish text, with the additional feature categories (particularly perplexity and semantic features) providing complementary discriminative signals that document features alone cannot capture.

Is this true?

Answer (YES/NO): NO